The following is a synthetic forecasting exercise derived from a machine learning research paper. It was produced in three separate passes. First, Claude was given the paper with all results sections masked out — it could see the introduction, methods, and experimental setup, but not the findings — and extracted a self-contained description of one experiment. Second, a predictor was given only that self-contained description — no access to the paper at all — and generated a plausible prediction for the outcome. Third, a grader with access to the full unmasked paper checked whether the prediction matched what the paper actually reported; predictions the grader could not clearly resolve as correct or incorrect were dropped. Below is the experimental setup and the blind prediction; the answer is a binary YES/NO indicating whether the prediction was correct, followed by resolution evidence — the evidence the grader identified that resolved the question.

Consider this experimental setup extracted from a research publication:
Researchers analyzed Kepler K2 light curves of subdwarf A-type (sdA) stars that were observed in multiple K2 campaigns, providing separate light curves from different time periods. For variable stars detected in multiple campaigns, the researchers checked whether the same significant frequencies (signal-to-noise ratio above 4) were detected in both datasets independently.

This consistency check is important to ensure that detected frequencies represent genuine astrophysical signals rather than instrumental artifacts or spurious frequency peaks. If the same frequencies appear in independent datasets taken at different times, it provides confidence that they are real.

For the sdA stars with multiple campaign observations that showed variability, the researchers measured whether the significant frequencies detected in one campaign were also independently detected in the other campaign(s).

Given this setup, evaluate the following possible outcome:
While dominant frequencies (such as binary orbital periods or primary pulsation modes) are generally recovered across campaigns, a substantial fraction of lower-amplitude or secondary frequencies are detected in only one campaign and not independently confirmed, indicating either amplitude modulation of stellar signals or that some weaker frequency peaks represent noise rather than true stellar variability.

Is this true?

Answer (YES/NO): NO